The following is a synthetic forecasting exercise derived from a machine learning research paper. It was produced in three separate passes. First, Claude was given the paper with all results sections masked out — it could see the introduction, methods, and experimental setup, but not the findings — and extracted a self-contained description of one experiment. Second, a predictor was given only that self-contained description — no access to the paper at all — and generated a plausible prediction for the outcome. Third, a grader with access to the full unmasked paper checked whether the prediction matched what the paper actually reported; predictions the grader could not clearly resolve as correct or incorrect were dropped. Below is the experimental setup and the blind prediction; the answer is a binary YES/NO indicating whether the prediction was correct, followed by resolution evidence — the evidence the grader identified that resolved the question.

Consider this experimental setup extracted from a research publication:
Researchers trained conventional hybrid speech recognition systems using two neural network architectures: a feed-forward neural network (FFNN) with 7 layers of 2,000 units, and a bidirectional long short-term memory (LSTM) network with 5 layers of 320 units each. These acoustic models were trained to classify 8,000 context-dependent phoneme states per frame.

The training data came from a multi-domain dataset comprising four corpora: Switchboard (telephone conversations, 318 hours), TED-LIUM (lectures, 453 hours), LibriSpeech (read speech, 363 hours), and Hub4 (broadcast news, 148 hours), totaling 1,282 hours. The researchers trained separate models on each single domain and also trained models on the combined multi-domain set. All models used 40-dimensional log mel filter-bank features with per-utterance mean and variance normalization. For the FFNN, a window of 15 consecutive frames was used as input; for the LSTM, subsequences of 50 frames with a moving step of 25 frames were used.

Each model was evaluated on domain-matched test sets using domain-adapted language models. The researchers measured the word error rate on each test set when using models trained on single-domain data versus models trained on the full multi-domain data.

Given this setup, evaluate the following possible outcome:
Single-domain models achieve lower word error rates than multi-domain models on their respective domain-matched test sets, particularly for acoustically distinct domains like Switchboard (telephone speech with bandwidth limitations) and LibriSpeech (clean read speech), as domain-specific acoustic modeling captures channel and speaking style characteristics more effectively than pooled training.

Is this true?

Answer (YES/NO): NO